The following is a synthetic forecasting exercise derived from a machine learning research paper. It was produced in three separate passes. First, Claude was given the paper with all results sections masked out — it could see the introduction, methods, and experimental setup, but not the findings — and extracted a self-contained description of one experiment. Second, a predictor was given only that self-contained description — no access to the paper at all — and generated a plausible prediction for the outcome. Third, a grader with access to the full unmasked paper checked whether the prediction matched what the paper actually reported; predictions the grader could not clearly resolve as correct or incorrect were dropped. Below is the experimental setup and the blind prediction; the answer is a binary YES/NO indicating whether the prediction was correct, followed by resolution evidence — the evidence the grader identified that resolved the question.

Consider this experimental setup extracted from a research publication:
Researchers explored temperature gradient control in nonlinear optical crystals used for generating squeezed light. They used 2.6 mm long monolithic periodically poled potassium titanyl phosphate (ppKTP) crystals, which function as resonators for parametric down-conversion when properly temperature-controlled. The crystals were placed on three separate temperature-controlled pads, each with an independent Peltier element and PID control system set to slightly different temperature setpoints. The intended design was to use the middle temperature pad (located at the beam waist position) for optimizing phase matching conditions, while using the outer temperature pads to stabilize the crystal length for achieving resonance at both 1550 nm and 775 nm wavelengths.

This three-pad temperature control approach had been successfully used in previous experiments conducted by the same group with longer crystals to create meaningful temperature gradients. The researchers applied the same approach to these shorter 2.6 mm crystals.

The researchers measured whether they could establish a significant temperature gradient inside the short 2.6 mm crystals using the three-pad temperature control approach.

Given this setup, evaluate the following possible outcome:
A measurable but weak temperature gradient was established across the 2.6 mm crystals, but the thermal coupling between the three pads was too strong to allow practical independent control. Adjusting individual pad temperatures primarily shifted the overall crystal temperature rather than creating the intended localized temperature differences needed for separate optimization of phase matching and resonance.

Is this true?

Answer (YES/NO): NO